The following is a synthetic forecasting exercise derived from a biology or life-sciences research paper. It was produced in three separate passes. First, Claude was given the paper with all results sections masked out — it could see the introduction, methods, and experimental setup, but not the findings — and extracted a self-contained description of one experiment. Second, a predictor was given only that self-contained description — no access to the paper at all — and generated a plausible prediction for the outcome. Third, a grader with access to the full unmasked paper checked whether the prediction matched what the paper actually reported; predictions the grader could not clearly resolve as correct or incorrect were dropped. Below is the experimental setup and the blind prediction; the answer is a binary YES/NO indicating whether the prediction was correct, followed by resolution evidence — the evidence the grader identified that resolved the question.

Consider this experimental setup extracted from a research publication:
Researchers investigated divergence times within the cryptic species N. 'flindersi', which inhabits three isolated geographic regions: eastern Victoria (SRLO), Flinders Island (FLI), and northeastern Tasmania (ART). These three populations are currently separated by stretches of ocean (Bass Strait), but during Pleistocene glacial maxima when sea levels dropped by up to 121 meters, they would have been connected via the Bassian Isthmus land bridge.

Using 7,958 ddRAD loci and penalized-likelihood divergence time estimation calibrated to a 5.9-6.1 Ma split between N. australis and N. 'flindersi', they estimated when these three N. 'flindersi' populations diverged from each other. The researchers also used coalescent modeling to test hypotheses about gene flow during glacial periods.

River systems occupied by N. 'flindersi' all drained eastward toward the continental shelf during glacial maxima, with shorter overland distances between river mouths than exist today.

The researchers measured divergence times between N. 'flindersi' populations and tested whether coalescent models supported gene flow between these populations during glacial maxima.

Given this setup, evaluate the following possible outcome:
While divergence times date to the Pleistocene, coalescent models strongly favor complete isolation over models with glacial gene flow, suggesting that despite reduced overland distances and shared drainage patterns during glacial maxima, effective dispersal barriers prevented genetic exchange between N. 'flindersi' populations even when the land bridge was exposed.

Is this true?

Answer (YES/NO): NO